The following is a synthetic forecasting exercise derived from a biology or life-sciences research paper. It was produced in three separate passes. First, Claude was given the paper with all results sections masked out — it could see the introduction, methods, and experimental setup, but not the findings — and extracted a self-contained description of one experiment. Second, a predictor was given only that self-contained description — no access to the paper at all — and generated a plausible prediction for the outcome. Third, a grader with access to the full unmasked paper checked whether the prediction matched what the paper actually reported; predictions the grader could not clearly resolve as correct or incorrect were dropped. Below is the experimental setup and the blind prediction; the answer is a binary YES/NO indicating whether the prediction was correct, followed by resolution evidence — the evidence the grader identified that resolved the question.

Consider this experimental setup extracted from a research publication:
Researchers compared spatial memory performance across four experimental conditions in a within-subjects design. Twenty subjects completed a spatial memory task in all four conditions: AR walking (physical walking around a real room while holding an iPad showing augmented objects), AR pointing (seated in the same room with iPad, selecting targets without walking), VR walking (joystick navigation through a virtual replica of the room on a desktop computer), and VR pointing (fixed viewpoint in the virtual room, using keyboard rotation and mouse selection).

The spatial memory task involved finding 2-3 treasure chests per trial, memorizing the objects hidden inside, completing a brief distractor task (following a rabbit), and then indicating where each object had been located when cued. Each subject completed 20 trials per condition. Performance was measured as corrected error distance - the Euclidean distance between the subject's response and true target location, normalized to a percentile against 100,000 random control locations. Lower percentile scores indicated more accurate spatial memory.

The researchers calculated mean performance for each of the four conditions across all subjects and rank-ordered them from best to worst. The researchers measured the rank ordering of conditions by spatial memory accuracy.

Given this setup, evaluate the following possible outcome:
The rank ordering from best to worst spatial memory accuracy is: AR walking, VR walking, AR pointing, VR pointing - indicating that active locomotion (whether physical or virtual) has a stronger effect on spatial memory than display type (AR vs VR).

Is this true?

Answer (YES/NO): NO